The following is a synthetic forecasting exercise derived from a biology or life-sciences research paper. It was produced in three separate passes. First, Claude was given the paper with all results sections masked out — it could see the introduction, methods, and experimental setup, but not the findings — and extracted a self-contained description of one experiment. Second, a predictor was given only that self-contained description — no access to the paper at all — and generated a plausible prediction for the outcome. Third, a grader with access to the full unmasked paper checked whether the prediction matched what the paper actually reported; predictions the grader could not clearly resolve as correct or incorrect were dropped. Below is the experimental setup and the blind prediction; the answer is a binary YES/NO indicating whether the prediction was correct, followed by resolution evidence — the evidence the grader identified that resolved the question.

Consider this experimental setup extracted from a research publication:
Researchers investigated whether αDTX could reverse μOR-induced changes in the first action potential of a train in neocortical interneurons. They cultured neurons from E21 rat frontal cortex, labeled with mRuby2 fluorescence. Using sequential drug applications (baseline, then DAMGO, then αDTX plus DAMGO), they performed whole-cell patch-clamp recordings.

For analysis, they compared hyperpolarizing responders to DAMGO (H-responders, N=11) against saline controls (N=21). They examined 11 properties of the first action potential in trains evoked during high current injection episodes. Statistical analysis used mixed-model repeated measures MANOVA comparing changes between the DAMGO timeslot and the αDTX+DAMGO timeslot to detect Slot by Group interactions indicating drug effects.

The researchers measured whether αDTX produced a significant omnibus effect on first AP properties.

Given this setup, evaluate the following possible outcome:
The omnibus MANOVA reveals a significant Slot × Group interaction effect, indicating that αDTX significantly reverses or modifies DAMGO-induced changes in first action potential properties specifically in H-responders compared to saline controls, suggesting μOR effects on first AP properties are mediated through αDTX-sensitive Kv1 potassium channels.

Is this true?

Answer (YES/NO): NO